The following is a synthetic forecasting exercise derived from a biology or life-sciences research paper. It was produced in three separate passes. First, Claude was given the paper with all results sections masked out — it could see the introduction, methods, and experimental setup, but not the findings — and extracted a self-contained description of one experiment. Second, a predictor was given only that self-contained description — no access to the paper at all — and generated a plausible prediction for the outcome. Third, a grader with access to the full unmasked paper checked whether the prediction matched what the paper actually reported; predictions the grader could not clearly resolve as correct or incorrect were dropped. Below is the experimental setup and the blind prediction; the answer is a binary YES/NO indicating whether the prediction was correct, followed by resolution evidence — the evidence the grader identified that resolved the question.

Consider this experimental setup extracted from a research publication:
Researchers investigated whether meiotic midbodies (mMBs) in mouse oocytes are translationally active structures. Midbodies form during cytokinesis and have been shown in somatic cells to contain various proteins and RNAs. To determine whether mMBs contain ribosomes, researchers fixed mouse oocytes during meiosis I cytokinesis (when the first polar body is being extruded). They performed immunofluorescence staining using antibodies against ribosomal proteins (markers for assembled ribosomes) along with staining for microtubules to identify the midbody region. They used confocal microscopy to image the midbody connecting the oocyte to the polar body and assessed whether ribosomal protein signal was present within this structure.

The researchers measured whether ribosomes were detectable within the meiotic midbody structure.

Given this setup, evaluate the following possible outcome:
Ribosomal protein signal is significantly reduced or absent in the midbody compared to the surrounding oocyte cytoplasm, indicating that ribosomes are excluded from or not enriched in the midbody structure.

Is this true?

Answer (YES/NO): NO